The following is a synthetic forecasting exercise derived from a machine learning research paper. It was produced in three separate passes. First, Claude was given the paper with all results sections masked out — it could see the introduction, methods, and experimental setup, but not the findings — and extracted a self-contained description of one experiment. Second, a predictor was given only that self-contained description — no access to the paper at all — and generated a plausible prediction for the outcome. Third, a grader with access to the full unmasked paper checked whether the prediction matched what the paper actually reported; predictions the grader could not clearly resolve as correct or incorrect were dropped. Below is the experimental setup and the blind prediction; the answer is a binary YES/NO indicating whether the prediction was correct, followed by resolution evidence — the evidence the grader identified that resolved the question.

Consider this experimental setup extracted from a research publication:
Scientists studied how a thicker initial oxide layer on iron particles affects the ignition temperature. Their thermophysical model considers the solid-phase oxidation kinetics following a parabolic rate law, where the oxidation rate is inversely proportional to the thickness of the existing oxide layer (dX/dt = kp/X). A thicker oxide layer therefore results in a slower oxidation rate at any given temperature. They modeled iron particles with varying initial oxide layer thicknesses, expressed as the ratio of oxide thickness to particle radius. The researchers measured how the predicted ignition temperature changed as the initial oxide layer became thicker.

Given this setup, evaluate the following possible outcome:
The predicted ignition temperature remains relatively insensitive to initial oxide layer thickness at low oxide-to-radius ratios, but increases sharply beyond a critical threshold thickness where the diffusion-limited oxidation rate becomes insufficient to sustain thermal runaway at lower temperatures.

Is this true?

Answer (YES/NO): NO